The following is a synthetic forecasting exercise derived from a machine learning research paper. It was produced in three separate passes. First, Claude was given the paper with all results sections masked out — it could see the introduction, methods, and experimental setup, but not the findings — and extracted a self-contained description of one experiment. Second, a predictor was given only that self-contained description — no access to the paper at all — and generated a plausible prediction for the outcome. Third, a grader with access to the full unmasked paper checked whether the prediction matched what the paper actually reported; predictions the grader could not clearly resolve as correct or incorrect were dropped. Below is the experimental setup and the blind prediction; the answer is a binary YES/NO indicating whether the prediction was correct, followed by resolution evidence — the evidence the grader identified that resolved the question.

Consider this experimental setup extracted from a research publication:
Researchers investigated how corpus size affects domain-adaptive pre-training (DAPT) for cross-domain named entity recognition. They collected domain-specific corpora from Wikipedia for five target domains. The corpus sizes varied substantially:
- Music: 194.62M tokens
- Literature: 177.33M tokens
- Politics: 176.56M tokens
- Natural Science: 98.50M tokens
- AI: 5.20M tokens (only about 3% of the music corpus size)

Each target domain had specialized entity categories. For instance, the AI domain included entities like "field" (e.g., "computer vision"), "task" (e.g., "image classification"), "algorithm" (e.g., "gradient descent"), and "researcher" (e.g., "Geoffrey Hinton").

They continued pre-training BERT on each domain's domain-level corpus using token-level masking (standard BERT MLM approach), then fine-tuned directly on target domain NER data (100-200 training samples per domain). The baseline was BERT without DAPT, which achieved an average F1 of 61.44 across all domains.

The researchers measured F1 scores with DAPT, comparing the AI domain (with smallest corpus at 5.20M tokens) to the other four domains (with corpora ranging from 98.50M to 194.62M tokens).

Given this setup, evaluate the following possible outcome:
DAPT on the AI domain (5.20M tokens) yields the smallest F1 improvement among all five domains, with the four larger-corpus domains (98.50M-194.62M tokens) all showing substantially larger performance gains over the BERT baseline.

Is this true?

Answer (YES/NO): NO